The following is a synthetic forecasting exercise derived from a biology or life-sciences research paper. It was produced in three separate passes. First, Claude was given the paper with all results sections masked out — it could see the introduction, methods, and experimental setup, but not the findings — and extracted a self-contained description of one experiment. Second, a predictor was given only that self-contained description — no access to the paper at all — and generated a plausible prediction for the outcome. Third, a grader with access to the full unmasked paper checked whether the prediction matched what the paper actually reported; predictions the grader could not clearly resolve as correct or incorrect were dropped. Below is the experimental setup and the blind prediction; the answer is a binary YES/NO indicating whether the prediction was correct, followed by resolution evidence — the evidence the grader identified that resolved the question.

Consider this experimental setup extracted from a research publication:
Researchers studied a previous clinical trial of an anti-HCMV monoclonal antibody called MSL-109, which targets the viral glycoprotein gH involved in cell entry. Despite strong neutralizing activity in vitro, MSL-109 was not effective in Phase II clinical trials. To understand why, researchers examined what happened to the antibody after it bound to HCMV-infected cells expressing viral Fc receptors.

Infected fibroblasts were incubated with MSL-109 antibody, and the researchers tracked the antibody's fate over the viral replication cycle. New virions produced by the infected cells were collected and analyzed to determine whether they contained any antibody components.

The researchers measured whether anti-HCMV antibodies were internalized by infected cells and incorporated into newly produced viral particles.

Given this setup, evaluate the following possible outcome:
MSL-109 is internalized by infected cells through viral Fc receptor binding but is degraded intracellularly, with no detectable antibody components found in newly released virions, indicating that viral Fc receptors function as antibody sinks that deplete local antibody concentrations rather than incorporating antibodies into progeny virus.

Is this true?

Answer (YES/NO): NO